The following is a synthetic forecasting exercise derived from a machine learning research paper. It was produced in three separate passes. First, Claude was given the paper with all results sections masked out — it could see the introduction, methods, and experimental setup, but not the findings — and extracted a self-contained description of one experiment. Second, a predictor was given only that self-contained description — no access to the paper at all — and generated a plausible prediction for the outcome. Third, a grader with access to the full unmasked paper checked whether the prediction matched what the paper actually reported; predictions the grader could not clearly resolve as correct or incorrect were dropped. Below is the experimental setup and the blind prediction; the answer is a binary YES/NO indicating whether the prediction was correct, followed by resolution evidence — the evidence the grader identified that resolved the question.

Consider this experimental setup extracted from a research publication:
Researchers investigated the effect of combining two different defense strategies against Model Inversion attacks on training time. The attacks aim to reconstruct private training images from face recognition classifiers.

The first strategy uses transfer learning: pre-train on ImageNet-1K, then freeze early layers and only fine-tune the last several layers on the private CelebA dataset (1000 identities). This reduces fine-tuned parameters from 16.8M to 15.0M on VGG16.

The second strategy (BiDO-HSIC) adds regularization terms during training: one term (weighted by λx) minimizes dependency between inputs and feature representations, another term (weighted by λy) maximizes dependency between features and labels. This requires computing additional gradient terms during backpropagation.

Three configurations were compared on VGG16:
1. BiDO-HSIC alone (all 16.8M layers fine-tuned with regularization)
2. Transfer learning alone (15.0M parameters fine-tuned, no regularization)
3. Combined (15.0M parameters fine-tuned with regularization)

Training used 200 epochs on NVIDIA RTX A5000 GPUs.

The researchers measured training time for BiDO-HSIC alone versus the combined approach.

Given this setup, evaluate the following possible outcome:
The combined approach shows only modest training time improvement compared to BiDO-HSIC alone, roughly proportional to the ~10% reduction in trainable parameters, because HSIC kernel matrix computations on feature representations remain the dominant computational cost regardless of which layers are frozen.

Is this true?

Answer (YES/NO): NO